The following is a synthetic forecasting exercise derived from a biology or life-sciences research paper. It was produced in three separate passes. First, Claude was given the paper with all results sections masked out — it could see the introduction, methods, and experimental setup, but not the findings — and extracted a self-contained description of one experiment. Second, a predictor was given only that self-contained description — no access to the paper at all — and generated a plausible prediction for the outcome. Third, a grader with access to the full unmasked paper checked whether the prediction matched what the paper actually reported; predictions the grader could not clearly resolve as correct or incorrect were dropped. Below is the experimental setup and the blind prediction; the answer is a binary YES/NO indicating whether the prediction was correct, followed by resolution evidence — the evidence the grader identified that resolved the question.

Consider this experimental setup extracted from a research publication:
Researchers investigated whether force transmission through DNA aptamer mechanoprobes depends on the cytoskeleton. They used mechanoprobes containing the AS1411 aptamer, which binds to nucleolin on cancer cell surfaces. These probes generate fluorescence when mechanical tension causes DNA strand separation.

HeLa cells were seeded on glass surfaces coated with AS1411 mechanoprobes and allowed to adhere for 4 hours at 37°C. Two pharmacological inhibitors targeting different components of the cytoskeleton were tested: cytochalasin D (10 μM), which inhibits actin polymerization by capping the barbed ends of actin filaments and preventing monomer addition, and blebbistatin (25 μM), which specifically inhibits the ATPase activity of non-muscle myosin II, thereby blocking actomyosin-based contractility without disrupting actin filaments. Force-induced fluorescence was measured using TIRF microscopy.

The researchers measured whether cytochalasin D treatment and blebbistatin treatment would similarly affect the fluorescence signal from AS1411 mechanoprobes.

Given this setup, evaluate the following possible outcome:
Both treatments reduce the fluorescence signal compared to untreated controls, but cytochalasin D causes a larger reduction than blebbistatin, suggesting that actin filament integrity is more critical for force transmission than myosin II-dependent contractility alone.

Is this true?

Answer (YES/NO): NO